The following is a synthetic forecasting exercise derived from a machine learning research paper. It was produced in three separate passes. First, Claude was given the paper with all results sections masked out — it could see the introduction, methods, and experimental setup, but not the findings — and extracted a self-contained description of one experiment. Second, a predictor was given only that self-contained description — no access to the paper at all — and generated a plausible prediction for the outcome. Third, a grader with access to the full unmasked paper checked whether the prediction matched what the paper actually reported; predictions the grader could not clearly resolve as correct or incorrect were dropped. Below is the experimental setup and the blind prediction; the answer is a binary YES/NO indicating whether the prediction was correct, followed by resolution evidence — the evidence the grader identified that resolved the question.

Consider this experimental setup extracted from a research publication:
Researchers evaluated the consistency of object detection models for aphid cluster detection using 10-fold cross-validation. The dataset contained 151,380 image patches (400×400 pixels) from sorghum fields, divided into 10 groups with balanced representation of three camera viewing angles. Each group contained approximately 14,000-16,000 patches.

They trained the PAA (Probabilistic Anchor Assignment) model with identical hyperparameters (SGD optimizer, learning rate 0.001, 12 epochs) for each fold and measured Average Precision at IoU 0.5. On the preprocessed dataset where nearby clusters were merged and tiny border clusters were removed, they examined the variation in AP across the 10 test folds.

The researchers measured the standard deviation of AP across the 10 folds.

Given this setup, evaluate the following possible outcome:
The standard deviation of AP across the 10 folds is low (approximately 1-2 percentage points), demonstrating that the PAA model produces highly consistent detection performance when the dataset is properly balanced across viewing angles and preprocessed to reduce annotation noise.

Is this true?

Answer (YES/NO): YES